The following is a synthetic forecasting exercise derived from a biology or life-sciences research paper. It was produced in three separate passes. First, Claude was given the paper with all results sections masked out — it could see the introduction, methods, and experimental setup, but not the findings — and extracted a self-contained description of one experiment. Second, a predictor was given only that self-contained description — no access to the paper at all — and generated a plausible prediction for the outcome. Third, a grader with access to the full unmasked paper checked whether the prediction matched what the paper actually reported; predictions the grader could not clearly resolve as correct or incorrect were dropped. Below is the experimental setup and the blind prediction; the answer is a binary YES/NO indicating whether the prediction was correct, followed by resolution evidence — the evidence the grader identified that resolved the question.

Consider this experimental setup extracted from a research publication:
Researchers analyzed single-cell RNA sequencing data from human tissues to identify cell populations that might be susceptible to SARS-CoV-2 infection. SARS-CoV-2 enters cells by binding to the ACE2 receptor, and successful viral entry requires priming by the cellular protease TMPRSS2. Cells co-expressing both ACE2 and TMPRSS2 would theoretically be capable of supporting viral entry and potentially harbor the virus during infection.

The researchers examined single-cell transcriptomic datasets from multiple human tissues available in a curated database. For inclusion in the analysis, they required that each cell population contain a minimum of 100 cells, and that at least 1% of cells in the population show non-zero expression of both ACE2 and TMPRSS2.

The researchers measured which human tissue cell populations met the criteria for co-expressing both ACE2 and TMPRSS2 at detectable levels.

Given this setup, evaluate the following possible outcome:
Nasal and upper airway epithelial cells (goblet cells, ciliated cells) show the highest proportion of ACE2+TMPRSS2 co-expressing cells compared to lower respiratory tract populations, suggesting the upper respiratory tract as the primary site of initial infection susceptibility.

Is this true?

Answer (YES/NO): NO